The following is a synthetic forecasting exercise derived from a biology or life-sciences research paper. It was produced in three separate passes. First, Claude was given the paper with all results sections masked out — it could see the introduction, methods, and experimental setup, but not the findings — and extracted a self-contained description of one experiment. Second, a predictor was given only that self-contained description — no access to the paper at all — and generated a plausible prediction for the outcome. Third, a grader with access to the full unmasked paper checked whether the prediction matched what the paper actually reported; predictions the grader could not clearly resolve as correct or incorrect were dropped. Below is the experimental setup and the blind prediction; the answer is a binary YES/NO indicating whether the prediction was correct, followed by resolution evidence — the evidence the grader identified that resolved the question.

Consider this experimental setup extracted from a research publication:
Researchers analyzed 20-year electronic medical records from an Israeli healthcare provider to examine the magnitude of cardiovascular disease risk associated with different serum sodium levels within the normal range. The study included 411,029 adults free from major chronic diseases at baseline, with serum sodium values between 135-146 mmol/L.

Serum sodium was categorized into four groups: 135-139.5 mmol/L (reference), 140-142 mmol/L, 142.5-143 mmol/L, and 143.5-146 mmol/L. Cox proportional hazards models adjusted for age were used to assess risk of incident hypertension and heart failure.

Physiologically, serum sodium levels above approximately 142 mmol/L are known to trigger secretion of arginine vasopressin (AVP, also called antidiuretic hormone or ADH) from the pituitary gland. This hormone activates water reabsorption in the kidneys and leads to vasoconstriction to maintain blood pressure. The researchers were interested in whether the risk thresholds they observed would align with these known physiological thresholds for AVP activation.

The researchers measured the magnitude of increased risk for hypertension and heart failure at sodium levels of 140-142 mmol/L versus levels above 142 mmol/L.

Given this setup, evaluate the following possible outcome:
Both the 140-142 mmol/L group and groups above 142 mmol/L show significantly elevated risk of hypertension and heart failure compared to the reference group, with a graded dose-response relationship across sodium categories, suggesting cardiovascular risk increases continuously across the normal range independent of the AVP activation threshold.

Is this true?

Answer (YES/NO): NO